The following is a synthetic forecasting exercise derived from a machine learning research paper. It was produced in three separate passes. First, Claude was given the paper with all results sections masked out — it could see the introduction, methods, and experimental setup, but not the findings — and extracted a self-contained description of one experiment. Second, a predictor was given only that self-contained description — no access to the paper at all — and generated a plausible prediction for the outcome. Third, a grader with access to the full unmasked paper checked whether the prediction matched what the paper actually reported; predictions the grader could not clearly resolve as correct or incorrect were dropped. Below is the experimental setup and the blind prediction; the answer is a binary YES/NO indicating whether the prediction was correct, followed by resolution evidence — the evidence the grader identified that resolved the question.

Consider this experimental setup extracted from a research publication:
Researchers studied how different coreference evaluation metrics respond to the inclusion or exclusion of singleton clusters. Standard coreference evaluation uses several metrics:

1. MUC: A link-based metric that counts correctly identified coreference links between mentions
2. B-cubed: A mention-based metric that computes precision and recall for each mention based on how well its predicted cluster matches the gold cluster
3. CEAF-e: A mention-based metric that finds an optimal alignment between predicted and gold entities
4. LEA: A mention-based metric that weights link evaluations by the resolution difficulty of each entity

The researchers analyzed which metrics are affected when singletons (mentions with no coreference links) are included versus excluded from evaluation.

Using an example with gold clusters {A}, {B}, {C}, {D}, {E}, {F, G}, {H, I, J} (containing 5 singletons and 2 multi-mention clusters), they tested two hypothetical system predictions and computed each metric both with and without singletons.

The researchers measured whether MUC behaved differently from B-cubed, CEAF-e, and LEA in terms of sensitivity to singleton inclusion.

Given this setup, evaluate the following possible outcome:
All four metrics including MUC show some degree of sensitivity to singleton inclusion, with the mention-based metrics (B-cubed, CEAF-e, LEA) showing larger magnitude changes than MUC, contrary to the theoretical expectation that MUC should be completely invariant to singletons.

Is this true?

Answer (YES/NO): NO